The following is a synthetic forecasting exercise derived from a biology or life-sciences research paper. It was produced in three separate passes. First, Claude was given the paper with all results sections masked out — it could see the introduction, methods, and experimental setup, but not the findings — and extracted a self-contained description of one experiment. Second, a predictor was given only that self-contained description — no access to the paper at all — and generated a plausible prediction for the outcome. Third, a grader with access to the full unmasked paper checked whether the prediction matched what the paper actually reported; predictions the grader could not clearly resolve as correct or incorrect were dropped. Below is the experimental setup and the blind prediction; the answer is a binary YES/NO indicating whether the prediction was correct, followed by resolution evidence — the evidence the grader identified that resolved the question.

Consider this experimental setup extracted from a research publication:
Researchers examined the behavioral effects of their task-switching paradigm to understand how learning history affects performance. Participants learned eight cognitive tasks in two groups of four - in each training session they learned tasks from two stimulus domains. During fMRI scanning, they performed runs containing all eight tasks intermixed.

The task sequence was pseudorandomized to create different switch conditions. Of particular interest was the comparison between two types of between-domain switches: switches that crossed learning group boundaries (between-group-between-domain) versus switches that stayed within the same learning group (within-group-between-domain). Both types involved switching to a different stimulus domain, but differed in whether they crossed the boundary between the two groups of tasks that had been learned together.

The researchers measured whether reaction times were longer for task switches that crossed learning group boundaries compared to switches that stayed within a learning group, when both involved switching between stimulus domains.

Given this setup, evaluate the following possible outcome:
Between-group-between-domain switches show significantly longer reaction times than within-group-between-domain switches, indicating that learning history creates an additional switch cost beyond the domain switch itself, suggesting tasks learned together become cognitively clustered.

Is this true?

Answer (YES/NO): NO